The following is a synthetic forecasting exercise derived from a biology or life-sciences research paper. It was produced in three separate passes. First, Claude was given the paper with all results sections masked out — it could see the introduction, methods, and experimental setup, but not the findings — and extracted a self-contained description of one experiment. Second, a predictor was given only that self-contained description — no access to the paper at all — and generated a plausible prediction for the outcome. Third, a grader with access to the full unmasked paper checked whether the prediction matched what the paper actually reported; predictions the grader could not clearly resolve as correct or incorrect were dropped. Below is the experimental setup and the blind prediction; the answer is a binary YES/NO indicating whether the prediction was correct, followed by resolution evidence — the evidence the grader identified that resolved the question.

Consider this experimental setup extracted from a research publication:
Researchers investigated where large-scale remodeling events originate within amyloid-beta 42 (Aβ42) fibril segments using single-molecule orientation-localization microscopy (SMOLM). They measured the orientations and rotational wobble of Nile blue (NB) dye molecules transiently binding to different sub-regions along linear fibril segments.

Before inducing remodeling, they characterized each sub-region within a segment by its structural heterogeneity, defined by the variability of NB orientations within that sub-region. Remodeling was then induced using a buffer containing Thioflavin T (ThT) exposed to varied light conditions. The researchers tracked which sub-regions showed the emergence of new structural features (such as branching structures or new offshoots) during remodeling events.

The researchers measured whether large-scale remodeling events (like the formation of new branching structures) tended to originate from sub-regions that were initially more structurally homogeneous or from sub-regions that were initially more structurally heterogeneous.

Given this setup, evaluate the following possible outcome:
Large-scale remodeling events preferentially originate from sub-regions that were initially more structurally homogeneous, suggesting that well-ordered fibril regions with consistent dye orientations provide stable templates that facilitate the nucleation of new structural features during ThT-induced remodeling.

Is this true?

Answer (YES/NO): NO